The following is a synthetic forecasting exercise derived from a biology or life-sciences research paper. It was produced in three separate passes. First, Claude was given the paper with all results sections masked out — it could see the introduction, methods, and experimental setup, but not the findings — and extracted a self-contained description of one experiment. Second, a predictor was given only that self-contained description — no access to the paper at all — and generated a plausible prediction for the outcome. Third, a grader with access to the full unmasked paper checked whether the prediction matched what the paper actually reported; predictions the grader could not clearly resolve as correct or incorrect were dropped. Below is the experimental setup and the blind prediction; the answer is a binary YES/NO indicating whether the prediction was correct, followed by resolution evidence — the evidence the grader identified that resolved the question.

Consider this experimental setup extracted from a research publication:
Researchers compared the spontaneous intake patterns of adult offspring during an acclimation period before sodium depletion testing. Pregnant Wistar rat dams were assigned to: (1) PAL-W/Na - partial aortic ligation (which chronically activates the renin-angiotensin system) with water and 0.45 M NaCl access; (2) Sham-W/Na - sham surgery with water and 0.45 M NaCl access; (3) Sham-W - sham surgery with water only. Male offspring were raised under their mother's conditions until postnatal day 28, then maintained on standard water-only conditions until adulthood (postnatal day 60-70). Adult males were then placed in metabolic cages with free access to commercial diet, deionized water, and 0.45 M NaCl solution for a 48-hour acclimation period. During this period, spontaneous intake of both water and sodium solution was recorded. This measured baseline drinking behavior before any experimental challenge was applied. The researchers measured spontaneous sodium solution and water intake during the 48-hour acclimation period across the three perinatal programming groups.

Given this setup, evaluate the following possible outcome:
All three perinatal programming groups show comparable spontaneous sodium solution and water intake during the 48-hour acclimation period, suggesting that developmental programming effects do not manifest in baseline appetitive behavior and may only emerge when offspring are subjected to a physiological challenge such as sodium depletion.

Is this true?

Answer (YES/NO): YES